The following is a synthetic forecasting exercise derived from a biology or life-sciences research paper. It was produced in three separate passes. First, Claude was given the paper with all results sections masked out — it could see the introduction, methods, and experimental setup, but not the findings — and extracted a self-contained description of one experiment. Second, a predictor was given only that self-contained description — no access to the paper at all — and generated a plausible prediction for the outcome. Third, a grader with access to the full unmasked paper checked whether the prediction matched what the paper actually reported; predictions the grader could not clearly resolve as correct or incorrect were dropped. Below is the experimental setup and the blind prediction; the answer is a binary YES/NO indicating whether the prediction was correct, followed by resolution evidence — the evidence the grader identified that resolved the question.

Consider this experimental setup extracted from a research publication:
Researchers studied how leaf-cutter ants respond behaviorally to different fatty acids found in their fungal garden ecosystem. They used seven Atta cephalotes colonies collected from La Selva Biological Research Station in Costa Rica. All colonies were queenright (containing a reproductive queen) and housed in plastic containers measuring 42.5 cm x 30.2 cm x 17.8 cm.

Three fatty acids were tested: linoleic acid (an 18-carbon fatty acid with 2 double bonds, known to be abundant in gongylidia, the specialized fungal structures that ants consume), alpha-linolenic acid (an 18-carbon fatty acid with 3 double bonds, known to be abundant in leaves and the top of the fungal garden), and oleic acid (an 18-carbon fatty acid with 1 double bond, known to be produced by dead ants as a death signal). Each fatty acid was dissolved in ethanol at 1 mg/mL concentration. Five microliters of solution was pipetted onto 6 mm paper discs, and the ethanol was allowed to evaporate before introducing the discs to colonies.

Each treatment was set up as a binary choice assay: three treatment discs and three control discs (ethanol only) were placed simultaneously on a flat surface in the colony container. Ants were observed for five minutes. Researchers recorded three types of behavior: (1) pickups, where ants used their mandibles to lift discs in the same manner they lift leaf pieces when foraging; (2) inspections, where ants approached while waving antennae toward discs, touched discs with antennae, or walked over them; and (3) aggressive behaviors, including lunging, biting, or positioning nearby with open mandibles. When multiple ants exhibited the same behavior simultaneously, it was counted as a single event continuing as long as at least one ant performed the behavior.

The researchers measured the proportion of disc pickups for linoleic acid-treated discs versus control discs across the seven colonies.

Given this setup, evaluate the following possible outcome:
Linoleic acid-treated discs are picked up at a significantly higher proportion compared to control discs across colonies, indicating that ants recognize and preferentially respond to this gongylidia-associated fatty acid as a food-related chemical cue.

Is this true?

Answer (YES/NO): YES